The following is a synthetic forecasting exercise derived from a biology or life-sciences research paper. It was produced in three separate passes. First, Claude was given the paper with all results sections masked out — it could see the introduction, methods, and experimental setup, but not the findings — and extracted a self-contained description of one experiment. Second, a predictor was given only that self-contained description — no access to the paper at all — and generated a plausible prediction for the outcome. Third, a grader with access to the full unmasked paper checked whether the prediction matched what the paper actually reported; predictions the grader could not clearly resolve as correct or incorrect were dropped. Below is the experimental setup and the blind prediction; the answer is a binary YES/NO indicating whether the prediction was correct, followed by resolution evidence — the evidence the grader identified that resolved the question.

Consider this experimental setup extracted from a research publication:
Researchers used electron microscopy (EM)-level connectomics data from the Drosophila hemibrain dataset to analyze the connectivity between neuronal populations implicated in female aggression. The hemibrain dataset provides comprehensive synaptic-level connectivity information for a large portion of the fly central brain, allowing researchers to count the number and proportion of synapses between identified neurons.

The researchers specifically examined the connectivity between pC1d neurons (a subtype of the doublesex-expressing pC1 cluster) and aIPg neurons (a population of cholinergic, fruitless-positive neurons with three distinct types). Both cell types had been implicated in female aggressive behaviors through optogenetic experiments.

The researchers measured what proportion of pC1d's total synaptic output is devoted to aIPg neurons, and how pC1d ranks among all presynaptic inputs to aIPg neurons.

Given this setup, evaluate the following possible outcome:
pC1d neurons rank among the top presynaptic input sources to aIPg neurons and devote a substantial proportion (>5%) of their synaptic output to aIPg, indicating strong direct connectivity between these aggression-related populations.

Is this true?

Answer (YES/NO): YES